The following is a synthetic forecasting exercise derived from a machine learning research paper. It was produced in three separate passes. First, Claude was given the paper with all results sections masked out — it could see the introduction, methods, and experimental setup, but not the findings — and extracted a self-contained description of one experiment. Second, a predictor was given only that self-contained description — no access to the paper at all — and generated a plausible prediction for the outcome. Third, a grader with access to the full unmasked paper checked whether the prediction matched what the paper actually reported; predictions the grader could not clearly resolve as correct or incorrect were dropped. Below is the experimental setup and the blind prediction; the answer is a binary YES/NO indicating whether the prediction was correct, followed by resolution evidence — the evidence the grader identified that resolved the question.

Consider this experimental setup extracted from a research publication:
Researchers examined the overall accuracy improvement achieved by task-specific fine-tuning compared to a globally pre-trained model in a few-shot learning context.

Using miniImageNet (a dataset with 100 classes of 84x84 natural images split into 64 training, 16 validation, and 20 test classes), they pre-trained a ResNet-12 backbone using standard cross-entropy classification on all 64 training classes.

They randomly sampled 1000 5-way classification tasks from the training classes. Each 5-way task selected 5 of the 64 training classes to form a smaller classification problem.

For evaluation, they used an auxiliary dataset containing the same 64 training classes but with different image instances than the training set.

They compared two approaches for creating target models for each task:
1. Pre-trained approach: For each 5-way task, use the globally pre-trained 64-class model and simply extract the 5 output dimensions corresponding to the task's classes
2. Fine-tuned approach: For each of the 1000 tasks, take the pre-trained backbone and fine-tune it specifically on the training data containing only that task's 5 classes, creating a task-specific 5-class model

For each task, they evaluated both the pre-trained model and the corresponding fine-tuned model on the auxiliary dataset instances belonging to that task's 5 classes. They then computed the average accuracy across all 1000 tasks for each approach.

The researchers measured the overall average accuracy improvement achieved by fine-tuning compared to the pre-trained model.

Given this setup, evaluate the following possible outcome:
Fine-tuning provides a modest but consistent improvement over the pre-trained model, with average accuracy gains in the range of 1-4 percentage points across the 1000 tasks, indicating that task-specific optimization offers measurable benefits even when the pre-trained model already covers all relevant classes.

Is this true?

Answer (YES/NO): YES